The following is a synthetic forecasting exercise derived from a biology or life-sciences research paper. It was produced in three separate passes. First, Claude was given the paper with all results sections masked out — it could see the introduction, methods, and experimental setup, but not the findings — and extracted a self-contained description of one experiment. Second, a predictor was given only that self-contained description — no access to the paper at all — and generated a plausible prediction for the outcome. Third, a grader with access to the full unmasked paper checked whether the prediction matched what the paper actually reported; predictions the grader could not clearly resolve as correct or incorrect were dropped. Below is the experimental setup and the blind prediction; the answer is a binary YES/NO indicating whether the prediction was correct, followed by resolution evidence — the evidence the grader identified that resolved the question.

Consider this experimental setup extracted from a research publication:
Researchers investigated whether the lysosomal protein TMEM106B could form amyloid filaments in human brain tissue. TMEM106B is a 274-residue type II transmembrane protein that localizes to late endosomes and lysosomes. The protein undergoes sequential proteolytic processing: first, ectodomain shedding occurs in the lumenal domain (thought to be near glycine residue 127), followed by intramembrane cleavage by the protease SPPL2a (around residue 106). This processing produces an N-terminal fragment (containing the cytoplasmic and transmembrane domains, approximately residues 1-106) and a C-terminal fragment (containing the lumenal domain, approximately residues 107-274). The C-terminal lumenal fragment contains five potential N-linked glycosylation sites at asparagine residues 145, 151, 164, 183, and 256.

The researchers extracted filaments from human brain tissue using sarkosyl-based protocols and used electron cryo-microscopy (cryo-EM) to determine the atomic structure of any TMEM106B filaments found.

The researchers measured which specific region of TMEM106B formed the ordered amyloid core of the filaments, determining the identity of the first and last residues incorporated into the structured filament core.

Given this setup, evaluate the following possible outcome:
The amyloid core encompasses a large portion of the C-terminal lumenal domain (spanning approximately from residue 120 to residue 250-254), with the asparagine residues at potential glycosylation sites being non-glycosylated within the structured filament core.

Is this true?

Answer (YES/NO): NO